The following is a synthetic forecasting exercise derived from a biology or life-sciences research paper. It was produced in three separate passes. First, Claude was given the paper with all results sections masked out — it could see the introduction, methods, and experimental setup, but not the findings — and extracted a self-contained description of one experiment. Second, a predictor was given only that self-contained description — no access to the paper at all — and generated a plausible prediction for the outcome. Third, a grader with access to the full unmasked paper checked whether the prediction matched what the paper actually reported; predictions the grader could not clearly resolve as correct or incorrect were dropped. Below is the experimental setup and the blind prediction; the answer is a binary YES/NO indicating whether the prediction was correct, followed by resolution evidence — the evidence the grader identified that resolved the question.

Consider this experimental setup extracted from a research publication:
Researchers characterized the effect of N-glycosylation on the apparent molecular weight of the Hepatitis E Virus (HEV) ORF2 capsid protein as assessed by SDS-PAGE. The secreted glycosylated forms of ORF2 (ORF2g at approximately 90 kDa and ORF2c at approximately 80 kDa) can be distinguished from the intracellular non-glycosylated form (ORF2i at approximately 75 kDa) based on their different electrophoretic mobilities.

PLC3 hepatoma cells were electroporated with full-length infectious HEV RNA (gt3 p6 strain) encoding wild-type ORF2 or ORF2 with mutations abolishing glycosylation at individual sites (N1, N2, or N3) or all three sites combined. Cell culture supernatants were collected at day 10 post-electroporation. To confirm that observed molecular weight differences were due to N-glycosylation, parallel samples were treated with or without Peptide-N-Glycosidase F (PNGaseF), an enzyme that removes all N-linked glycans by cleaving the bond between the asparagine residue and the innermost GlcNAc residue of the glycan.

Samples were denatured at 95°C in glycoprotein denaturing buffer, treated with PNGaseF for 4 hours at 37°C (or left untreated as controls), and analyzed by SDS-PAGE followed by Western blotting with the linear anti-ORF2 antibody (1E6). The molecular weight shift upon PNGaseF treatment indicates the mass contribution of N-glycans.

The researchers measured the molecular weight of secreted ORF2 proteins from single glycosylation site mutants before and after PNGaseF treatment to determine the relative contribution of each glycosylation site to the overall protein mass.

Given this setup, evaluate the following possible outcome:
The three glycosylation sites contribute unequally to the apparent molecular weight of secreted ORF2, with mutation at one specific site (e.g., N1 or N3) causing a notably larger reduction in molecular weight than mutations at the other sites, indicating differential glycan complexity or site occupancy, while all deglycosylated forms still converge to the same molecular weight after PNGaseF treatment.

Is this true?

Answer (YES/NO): NO